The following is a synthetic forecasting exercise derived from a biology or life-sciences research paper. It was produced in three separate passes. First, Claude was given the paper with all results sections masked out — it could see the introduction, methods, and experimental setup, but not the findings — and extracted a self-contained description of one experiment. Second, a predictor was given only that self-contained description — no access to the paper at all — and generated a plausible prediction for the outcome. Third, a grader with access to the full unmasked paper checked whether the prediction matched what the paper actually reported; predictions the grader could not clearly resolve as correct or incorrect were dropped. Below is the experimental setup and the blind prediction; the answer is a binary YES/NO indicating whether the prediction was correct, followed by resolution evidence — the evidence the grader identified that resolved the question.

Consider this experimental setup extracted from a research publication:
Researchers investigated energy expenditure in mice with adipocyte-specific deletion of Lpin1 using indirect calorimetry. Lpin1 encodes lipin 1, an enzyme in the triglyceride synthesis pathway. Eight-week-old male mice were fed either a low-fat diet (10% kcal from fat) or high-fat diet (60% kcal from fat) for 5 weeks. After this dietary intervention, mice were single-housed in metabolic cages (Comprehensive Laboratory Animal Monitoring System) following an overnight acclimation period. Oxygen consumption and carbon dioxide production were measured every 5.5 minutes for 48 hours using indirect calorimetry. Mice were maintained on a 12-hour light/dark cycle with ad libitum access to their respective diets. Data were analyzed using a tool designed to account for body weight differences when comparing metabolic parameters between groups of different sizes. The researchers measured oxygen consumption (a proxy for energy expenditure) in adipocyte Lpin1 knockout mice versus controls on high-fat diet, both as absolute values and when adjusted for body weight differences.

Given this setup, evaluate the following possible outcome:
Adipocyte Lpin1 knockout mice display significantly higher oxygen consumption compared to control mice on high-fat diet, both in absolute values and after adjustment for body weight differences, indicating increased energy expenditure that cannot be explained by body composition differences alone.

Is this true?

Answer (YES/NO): NO